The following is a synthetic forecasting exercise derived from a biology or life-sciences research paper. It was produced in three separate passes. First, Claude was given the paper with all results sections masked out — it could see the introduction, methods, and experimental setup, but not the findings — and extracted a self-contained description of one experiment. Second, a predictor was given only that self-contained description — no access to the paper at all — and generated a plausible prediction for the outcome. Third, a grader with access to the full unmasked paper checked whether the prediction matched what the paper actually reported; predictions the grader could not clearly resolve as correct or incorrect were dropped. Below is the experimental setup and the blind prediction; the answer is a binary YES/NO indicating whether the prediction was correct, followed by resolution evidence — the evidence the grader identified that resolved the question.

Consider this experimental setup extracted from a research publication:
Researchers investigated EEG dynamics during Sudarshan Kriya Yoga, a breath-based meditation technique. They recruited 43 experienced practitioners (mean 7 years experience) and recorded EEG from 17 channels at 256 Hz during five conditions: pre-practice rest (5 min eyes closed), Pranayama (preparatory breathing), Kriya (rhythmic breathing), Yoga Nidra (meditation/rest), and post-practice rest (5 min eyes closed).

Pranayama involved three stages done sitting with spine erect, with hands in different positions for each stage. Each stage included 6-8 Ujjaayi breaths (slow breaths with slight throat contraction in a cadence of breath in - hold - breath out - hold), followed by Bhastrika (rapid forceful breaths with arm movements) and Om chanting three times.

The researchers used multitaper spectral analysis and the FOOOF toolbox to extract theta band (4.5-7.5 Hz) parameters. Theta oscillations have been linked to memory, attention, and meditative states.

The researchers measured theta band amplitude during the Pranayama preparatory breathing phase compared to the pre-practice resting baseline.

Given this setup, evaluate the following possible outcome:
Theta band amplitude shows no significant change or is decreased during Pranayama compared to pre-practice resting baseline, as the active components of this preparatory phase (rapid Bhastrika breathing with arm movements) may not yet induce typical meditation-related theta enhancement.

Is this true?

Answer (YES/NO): YES